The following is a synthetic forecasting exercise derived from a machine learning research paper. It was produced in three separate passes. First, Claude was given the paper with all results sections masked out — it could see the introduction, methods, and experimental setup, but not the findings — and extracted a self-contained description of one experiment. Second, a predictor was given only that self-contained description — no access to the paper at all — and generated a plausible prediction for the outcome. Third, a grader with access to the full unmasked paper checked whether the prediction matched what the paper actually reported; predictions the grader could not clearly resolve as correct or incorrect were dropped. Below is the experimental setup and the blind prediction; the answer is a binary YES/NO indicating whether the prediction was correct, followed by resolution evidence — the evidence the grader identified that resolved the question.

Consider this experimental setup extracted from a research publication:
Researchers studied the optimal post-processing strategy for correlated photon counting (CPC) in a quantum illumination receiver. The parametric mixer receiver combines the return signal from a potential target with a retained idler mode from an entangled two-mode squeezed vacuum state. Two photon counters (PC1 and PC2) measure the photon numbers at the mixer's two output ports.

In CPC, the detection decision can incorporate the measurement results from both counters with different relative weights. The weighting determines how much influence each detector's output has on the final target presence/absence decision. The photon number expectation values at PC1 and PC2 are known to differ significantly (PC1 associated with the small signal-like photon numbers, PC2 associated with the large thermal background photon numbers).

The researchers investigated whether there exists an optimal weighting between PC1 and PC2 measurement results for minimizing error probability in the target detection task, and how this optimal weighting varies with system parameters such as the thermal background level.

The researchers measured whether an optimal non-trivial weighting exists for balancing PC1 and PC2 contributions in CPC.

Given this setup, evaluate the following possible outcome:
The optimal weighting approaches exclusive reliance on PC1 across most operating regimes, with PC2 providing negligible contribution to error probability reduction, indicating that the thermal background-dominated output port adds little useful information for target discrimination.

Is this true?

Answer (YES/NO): NO